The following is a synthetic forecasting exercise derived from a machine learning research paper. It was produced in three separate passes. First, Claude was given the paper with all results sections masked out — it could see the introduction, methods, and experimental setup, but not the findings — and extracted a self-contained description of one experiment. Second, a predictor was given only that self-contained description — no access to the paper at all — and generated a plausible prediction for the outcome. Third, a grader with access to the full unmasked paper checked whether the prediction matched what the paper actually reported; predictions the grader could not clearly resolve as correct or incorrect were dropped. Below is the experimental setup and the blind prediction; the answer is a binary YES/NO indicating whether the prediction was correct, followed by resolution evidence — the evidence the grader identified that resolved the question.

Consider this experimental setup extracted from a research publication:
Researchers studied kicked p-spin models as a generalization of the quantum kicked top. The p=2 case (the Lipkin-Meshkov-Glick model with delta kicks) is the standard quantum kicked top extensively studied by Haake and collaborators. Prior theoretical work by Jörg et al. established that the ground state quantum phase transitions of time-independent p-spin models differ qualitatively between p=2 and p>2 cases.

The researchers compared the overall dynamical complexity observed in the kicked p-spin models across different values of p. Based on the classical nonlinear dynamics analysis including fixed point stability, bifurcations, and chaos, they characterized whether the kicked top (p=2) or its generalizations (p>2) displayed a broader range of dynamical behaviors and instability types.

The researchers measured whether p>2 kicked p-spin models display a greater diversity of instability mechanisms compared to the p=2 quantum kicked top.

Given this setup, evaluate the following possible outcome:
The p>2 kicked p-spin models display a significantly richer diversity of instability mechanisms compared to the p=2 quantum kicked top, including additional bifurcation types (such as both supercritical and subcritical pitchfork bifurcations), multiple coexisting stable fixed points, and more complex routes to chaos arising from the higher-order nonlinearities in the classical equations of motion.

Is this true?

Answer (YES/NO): NO